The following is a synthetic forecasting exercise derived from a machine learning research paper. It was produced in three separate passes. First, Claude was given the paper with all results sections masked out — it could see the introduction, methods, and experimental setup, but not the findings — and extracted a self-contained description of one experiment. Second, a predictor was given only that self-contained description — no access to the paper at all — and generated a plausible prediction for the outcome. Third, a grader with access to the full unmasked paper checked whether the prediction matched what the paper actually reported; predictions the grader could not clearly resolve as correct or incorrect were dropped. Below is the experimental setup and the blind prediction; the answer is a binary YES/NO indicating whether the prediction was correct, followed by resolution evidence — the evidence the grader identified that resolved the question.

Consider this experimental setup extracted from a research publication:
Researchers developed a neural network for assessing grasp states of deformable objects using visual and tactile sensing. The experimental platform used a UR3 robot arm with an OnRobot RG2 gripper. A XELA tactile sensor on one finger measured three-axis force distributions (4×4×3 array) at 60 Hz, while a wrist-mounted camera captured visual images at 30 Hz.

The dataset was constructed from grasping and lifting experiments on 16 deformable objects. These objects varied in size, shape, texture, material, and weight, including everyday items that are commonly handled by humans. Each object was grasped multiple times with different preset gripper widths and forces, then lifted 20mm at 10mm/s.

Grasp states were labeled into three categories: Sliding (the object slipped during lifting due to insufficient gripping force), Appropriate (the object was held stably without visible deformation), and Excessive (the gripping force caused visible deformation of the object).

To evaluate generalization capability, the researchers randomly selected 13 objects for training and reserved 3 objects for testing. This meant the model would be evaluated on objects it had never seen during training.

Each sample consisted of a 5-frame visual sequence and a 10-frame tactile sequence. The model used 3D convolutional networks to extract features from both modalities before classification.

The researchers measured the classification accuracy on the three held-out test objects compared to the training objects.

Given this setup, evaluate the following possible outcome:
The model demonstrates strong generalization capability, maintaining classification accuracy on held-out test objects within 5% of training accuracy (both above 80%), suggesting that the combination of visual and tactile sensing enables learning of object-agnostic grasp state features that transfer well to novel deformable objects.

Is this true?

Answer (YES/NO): YES